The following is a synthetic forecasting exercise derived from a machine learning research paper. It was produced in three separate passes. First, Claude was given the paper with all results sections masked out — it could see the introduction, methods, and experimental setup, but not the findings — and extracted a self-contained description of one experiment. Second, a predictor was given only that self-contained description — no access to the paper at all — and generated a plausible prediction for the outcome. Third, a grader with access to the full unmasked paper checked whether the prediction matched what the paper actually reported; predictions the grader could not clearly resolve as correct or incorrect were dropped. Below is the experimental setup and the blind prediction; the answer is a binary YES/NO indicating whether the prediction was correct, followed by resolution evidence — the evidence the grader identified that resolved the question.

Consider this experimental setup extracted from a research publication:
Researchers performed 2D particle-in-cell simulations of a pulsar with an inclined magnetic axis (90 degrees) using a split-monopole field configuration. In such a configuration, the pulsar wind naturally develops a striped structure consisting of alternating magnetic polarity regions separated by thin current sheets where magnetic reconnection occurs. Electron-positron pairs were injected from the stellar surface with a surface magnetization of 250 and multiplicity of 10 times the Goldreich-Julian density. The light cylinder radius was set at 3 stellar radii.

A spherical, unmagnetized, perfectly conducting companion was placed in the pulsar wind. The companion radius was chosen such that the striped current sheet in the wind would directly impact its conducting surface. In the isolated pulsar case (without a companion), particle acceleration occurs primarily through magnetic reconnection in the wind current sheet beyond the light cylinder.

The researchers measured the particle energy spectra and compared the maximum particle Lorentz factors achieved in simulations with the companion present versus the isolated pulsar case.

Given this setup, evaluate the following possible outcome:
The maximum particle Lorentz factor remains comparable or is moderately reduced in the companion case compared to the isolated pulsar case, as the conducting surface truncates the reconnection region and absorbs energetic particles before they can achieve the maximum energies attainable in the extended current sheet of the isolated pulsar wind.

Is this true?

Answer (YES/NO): NO